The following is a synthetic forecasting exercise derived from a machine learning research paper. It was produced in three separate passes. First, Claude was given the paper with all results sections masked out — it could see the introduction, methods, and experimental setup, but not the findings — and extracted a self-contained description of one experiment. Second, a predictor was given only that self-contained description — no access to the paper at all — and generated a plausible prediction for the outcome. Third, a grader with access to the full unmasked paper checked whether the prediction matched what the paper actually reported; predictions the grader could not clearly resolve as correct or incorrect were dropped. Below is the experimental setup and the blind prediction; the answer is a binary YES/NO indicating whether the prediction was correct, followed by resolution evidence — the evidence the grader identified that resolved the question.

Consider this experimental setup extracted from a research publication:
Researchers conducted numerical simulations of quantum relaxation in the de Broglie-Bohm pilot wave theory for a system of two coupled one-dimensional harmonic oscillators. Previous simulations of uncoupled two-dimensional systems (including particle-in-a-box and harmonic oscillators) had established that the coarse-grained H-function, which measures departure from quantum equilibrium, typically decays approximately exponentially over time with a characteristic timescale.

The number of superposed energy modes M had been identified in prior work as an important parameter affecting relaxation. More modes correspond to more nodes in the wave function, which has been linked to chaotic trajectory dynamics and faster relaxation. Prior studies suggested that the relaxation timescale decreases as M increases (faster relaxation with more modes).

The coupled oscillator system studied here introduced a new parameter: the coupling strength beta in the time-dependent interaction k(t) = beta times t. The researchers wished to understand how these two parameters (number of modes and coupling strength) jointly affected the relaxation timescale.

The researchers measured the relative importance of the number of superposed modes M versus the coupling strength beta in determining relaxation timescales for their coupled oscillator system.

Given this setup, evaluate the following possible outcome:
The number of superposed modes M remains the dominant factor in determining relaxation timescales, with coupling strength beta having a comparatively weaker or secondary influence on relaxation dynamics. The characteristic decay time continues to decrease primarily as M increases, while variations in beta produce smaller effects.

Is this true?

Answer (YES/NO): NO